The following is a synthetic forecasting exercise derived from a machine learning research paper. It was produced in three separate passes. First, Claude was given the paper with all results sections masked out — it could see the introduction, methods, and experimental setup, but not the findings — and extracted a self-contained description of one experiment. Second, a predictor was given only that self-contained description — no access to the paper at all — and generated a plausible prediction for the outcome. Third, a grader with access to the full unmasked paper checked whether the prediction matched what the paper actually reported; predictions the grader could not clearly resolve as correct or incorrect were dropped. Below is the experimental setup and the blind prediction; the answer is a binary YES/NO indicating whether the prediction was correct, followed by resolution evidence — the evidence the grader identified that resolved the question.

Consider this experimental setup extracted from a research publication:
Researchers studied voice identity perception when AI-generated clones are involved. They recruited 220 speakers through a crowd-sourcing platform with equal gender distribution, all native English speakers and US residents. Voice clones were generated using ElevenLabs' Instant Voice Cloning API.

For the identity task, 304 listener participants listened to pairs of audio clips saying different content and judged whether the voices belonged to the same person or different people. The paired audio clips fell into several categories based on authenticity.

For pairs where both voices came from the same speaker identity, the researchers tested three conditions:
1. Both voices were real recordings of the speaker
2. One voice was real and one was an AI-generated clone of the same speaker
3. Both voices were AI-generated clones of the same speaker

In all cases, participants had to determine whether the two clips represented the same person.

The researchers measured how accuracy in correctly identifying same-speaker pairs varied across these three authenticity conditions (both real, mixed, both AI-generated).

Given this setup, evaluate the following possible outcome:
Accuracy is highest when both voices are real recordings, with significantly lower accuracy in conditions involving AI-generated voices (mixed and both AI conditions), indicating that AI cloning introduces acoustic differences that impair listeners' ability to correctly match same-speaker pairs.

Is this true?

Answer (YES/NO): NO